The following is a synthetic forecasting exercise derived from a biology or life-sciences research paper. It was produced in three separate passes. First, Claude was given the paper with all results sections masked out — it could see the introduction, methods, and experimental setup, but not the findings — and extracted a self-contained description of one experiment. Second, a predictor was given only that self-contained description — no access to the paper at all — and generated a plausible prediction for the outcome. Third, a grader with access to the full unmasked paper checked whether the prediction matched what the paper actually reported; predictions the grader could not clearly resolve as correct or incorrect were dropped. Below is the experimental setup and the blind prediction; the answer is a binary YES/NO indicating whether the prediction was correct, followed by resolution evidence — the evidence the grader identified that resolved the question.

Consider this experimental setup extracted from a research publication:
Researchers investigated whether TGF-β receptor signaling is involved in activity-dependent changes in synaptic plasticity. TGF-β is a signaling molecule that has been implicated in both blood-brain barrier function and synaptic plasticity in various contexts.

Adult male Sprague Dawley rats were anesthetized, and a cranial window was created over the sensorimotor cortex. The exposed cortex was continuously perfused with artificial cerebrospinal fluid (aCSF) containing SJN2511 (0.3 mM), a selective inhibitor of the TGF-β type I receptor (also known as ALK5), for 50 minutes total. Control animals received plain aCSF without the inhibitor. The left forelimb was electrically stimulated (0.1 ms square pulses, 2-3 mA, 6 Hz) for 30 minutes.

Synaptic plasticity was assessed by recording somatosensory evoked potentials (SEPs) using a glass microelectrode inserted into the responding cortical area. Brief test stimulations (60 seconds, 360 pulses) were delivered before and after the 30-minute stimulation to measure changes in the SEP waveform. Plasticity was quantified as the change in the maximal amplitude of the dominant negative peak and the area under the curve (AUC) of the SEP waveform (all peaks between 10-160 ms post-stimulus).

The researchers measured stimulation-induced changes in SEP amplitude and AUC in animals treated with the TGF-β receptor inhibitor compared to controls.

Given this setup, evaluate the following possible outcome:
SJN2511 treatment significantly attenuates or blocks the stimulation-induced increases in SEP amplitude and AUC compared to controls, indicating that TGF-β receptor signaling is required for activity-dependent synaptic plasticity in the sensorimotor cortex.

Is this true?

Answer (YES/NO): YES